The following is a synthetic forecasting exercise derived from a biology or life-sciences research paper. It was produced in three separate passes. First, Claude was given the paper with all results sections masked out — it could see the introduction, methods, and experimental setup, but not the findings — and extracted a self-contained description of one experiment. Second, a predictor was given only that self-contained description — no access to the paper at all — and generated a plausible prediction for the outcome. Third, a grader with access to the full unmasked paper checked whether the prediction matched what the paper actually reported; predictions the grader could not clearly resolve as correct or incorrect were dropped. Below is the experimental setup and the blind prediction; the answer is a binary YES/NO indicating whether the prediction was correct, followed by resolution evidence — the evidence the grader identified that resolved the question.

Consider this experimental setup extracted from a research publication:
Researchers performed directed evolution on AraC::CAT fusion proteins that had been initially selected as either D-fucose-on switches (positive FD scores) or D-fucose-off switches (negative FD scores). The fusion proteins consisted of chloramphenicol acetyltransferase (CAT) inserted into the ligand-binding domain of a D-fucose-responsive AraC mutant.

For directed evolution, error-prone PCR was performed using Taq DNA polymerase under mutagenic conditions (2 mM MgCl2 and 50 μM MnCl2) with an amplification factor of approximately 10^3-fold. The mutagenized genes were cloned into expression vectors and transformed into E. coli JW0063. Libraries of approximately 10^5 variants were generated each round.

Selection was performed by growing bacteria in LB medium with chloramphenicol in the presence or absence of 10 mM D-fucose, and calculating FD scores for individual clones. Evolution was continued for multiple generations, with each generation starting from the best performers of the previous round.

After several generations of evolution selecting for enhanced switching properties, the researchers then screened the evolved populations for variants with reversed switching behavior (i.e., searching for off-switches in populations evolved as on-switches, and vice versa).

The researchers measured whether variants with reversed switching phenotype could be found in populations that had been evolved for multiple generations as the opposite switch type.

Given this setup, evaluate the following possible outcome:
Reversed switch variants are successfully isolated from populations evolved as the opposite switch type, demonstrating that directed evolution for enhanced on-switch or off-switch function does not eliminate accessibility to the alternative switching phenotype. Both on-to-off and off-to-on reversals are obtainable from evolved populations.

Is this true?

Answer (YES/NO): YES